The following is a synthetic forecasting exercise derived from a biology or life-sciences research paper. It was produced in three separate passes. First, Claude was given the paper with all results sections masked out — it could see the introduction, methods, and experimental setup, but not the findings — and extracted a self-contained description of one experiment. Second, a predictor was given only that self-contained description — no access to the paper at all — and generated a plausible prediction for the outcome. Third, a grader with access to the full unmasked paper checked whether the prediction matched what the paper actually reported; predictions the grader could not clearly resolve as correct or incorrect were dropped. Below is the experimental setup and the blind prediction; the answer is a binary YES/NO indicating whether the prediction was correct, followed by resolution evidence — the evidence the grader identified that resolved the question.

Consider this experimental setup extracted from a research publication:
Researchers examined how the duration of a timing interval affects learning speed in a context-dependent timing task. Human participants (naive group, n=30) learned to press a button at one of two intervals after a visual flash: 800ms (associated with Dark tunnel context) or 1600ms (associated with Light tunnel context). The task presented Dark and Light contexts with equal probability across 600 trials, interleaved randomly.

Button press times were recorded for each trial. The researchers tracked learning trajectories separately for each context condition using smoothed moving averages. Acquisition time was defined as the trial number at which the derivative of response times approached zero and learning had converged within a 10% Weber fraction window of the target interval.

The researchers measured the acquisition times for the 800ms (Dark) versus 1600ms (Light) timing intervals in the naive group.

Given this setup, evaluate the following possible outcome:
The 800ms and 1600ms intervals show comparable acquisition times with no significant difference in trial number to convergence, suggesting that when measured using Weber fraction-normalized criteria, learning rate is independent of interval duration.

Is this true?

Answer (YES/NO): YES